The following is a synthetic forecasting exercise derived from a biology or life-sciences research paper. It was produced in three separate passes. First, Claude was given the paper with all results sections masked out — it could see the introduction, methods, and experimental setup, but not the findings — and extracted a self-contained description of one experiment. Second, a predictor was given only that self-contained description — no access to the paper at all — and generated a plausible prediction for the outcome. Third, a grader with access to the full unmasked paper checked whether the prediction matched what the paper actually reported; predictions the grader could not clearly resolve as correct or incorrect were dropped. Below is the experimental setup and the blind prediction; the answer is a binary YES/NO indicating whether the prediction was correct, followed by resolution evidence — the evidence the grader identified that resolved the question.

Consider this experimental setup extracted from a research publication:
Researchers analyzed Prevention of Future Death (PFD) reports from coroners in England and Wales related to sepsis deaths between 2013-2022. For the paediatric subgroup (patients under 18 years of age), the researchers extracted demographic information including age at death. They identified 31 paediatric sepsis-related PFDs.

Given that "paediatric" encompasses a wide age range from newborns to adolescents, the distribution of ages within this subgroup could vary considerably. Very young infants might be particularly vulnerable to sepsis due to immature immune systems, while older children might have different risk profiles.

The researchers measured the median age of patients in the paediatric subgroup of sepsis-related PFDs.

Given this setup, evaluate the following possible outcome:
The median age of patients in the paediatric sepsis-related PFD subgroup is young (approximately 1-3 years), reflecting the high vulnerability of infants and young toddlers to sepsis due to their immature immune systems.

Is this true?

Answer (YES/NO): NO